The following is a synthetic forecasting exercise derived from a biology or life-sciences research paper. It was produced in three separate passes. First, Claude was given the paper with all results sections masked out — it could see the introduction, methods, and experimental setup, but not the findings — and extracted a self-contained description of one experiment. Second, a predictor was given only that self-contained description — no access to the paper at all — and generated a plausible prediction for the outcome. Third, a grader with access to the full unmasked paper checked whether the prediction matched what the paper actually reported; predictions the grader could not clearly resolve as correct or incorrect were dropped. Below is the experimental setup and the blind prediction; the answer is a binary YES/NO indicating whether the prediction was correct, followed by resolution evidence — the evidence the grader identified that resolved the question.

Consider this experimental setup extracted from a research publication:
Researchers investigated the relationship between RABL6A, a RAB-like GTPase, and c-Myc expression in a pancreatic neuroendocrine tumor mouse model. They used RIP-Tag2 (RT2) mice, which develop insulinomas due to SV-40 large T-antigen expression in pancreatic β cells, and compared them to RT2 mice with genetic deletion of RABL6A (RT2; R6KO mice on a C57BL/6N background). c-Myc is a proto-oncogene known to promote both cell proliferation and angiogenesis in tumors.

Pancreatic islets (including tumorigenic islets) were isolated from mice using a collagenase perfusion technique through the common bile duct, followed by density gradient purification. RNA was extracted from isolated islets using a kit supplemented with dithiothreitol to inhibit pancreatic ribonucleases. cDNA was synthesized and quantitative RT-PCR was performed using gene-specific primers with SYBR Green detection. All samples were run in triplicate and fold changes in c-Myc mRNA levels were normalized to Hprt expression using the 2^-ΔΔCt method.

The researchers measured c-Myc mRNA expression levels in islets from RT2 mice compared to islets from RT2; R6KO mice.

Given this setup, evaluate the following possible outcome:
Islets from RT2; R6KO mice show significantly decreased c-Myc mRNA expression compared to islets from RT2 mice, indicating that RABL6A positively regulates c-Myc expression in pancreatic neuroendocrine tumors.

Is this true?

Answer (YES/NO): YES